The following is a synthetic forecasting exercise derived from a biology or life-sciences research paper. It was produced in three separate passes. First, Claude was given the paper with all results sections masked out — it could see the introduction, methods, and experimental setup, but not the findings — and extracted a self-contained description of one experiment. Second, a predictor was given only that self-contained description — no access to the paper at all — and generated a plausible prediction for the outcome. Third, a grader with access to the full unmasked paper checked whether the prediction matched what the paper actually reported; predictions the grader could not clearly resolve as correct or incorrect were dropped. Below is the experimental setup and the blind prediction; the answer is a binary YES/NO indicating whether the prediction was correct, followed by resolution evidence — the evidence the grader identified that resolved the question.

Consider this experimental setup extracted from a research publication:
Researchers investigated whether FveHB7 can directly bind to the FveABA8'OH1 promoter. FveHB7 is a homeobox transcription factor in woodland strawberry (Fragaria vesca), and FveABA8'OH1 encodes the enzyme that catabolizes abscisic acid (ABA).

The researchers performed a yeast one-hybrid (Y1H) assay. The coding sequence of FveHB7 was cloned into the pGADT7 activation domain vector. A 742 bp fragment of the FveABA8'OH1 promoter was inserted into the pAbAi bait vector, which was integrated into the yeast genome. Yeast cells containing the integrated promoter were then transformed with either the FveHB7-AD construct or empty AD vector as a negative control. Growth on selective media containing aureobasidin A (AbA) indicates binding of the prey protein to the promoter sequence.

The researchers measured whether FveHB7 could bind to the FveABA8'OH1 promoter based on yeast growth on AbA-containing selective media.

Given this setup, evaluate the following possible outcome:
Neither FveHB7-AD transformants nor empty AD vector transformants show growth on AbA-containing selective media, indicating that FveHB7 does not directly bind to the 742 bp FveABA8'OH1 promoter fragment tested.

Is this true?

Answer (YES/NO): NO